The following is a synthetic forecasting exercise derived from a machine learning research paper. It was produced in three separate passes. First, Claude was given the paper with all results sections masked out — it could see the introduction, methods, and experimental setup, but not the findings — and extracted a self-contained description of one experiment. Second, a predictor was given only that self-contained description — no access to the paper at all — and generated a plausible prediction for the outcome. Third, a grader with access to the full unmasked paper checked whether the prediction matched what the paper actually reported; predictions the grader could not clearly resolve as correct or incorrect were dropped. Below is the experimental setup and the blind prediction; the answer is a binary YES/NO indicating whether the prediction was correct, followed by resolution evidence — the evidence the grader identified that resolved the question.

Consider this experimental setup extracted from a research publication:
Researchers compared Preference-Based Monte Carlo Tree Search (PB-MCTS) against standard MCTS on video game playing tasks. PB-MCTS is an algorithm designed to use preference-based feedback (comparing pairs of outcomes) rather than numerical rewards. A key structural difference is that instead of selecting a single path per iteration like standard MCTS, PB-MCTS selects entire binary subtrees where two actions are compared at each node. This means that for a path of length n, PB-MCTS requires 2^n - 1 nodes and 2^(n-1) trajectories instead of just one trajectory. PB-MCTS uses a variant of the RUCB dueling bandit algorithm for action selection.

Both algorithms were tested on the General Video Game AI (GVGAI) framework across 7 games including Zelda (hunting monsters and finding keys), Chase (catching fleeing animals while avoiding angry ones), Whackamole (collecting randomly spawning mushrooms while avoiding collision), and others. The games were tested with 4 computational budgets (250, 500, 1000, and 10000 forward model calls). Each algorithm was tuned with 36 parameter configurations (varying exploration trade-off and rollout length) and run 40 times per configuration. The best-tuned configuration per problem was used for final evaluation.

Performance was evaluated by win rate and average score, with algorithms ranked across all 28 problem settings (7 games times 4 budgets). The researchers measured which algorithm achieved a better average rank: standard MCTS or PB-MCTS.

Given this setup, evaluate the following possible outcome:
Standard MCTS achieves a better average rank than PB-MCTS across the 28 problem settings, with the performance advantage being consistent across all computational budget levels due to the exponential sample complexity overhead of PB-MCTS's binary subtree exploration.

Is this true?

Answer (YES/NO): NO